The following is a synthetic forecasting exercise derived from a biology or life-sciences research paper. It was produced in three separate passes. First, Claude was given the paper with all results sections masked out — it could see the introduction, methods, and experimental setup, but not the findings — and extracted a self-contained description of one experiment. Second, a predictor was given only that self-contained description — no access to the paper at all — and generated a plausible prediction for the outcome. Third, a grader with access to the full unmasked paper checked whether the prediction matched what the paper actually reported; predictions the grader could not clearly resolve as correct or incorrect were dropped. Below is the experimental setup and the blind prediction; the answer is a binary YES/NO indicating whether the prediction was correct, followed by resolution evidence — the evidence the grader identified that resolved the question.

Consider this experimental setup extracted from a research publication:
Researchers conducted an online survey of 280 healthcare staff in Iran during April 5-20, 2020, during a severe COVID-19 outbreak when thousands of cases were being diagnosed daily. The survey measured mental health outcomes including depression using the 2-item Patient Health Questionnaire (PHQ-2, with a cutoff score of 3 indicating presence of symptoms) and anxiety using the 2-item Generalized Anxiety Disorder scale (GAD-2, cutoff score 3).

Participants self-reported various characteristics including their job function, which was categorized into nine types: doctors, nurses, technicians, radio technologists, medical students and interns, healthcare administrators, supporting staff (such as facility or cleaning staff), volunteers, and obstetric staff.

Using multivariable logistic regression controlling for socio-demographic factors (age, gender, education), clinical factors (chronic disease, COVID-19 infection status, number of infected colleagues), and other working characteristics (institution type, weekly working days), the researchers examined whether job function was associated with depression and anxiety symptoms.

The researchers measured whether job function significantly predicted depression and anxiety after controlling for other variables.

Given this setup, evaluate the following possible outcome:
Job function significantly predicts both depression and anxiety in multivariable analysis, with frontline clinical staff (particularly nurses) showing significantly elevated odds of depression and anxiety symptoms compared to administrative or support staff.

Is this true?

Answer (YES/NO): NO